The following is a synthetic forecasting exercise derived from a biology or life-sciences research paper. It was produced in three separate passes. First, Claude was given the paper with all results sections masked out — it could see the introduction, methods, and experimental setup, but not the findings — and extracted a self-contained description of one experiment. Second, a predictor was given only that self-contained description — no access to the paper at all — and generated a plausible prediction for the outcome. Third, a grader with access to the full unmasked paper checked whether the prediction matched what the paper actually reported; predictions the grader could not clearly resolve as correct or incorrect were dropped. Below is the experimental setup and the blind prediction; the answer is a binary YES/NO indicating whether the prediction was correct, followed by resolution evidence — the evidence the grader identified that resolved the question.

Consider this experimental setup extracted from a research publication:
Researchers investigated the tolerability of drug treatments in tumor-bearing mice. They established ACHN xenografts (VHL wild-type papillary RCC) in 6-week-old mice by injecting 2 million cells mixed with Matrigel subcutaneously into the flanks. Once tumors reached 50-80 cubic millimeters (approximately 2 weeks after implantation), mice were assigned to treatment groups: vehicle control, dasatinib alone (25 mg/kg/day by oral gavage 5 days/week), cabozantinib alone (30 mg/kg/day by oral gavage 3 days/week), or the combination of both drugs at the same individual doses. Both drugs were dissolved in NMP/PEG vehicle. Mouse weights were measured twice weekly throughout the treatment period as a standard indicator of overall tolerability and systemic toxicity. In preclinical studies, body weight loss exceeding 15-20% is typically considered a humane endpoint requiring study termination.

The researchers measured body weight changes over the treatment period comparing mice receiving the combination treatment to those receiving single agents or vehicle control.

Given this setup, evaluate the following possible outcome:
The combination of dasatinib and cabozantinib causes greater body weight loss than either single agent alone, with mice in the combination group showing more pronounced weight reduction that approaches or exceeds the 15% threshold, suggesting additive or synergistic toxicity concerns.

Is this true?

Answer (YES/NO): NO